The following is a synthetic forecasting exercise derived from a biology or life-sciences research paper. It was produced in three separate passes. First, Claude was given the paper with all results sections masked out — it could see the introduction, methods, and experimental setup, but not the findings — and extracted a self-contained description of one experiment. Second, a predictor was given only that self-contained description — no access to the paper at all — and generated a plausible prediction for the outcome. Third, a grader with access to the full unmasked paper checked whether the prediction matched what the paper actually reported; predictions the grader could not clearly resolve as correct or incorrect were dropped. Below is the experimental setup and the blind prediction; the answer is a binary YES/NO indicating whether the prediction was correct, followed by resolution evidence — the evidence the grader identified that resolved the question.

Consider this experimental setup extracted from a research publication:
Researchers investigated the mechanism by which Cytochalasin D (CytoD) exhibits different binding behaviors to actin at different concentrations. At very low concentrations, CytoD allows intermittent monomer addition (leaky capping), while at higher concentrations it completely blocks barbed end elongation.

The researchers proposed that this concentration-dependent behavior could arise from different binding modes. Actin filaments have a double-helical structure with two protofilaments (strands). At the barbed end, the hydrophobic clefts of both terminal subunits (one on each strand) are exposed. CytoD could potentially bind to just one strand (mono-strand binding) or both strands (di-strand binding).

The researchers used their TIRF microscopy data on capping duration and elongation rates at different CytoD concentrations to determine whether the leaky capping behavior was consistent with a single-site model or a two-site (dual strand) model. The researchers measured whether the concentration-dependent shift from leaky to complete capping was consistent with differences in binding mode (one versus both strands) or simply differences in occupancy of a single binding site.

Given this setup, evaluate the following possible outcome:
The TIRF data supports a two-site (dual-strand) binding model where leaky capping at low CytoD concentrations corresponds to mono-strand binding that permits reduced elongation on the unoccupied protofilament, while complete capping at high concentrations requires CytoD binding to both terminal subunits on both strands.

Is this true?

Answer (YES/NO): YES